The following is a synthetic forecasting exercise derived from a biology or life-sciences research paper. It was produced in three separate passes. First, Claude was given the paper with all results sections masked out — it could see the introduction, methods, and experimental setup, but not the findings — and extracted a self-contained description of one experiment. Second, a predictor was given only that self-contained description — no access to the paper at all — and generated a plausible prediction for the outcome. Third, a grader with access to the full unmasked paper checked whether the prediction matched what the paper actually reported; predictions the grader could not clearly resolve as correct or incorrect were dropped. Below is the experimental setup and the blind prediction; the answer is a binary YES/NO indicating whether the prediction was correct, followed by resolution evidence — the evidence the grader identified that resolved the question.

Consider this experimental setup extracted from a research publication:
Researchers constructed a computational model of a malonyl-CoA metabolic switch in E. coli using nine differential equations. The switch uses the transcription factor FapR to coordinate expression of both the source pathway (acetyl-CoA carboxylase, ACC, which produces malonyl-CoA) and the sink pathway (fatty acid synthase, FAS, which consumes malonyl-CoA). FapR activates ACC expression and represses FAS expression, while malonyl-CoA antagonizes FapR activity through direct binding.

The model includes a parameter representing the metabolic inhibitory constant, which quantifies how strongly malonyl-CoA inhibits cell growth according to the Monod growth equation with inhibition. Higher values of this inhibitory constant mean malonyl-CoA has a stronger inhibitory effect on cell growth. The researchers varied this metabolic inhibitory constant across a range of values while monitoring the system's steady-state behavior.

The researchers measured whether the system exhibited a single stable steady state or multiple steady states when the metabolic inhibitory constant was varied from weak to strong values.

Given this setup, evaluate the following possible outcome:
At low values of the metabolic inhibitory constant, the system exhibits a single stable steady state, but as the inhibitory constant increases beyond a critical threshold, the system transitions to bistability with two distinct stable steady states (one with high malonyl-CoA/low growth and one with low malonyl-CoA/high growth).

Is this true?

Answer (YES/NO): NO